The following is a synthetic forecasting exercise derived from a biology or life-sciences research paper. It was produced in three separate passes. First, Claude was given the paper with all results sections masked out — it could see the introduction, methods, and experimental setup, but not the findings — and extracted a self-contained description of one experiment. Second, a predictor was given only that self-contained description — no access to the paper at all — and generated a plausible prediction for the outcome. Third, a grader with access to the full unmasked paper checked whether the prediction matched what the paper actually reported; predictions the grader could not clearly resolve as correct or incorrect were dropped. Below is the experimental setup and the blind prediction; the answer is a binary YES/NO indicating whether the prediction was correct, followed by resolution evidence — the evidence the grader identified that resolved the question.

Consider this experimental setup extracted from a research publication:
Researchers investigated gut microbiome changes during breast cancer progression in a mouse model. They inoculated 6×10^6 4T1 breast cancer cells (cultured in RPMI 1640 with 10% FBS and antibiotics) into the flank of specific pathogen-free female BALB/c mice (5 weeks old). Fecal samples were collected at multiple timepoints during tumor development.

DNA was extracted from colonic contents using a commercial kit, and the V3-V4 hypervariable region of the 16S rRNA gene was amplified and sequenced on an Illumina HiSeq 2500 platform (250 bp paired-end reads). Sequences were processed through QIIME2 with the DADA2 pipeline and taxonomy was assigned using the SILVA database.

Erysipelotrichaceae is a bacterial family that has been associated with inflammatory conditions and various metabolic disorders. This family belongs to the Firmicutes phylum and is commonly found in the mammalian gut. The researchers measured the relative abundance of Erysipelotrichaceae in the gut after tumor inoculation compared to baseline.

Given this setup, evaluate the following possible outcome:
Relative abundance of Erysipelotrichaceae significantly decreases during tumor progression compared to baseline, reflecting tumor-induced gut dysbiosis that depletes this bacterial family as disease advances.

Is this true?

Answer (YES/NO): NO